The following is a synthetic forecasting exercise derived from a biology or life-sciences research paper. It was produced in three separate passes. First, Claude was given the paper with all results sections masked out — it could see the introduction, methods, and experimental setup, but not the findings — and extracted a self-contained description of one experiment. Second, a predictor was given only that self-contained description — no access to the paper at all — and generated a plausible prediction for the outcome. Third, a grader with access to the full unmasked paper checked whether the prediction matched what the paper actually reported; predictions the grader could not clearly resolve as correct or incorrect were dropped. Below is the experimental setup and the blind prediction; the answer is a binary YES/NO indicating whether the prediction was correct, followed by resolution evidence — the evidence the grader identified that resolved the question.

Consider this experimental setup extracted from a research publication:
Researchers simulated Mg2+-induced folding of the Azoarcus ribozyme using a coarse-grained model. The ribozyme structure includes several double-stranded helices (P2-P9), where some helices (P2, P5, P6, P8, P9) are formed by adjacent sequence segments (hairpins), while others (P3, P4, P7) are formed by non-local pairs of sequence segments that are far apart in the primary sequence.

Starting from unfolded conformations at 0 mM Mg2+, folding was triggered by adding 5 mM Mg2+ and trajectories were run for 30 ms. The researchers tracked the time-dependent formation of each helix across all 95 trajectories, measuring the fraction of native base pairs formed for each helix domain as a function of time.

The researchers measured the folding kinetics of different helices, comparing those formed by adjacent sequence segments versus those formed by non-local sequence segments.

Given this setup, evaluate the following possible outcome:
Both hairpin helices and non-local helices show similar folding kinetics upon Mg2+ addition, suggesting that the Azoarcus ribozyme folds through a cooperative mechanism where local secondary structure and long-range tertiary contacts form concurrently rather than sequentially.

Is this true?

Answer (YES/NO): NO